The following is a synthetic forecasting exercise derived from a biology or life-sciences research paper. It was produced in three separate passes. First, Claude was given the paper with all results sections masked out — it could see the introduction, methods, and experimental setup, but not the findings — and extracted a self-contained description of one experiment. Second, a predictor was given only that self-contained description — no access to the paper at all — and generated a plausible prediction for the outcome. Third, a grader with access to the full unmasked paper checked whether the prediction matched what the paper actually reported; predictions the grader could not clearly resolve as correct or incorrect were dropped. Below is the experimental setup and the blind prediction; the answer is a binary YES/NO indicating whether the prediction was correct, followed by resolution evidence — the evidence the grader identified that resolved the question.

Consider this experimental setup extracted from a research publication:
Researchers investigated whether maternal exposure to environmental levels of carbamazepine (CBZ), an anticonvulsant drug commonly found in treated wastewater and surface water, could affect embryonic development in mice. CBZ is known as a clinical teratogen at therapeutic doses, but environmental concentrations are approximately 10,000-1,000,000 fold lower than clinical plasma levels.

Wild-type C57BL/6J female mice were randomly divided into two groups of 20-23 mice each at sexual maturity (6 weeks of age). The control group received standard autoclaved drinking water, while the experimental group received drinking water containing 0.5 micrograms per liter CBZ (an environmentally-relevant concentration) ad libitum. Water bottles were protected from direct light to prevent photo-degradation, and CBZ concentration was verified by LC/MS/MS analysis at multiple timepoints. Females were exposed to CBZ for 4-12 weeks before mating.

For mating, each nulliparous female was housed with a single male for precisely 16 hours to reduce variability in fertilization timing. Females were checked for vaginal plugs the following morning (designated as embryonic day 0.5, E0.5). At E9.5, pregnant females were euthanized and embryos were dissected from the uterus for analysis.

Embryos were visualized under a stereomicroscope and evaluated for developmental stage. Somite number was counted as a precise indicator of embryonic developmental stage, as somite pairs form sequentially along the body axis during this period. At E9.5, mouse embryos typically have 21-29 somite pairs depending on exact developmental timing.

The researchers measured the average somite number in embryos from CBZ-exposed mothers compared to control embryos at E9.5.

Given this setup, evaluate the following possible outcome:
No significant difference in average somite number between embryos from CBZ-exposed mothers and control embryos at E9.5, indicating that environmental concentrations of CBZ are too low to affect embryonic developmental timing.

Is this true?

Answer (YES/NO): NO